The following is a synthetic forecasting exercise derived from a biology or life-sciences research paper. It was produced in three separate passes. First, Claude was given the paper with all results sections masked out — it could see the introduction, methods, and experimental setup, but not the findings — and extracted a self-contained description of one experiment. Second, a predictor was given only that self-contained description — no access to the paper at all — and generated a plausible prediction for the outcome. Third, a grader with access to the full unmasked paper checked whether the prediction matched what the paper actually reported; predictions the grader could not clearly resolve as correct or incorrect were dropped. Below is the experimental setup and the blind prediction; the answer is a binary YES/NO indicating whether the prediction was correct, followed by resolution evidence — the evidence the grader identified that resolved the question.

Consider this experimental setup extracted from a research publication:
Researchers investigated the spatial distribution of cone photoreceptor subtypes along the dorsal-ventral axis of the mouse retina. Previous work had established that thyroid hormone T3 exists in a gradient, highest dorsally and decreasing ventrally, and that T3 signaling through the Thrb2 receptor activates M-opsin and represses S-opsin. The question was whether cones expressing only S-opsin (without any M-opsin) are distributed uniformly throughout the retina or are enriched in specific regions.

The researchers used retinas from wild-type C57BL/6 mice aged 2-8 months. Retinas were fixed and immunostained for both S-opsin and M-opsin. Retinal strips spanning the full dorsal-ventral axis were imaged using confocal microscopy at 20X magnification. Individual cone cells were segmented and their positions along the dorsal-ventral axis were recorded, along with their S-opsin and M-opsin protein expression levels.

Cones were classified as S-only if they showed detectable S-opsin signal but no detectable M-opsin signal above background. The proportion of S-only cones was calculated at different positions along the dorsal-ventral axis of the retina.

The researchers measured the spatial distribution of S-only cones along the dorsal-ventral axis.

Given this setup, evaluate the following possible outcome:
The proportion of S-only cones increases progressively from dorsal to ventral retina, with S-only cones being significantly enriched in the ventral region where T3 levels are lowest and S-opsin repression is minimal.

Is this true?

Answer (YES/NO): YES